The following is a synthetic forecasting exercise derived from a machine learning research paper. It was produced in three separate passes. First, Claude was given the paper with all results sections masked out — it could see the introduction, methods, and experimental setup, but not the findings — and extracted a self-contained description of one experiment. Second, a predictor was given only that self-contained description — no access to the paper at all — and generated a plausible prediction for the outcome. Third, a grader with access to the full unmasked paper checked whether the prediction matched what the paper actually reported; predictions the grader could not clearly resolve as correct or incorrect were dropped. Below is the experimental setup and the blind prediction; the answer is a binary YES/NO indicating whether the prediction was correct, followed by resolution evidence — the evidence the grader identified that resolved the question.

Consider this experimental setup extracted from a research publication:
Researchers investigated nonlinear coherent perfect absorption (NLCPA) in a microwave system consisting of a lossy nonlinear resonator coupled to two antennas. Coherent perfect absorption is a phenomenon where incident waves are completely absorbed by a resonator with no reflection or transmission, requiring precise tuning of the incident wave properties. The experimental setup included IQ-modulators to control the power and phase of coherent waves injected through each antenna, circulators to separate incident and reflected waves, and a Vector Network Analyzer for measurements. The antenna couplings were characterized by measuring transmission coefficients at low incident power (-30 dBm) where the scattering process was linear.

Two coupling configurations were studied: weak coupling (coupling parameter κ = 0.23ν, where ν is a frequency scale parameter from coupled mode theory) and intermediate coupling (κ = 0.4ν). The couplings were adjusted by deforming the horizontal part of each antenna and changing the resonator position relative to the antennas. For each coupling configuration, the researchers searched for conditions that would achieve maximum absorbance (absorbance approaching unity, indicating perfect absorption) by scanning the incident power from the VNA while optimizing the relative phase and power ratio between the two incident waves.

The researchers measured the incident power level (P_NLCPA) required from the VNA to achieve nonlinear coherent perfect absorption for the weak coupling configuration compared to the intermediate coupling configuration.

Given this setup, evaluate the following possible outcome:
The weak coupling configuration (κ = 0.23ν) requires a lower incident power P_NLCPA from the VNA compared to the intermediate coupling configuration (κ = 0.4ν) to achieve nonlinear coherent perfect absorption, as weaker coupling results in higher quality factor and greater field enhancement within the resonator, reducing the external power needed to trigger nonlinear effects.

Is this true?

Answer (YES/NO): YES